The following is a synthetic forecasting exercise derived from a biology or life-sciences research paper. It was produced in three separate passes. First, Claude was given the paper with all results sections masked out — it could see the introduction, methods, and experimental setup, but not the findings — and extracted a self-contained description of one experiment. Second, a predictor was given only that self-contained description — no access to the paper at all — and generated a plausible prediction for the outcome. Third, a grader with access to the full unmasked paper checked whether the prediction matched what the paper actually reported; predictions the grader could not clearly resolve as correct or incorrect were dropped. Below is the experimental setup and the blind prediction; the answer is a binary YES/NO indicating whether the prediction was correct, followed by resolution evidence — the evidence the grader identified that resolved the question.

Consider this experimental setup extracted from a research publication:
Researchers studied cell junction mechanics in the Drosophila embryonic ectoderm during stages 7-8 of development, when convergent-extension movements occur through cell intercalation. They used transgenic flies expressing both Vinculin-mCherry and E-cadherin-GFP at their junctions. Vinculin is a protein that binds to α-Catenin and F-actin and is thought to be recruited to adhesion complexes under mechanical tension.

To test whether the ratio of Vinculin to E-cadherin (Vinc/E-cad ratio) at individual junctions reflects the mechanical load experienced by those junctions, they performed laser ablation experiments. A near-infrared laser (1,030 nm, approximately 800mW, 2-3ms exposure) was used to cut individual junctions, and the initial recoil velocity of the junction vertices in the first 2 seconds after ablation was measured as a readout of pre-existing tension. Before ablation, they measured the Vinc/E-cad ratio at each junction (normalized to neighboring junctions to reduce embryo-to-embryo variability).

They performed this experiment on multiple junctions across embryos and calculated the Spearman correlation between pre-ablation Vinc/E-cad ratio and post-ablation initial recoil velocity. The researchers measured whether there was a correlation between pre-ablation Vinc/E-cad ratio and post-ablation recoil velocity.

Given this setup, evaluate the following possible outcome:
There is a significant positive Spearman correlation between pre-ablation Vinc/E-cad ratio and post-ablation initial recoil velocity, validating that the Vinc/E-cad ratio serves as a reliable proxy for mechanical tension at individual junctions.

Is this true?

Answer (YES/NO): YES